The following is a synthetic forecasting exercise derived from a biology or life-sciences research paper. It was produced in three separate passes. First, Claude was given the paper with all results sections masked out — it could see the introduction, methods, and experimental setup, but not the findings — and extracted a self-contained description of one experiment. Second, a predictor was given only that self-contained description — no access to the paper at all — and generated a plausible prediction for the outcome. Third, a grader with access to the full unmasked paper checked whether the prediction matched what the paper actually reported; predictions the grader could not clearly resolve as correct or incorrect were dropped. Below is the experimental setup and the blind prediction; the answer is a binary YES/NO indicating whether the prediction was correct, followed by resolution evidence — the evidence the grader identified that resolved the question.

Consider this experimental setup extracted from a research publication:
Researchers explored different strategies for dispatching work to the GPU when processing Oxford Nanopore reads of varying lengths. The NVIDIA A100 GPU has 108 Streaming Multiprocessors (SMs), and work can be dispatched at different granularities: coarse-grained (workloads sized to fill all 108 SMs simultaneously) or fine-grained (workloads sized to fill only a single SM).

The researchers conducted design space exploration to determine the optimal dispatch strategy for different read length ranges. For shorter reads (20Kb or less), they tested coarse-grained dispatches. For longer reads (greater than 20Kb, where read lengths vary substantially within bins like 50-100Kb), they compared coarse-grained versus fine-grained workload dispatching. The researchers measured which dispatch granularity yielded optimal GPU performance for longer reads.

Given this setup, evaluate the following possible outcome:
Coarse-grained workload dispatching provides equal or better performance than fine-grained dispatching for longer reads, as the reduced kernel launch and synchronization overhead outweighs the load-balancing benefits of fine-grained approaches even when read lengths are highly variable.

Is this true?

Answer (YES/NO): NO